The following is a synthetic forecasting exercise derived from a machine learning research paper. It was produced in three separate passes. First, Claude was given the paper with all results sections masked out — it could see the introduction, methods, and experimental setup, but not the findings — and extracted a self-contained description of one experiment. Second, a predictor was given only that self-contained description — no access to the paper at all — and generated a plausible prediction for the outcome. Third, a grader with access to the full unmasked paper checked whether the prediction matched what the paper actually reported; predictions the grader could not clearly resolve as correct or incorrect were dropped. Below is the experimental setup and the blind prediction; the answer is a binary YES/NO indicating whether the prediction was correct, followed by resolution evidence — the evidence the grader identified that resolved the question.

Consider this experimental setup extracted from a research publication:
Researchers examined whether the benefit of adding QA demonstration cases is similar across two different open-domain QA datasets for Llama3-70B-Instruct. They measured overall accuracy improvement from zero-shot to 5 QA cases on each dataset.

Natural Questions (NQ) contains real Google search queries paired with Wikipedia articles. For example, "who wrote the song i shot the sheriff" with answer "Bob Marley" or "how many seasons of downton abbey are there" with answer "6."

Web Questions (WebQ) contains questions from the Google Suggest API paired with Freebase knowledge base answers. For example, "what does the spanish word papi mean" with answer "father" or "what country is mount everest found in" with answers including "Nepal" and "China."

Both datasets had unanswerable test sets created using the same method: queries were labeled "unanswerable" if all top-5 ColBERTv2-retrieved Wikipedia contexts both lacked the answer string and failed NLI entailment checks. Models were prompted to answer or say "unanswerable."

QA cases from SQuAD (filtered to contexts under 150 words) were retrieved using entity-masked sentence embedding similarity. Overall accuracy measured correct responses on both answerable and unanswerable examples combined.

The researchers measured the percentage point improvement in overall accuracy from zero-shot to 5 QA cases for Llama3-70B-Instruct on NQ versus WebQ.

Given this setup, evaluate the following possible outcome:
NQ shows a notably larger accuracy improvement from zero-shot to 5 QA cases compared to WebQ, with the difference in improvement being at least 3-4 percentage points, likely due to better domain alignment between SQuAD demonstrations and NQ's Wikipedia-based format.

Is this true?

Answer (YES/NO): NO